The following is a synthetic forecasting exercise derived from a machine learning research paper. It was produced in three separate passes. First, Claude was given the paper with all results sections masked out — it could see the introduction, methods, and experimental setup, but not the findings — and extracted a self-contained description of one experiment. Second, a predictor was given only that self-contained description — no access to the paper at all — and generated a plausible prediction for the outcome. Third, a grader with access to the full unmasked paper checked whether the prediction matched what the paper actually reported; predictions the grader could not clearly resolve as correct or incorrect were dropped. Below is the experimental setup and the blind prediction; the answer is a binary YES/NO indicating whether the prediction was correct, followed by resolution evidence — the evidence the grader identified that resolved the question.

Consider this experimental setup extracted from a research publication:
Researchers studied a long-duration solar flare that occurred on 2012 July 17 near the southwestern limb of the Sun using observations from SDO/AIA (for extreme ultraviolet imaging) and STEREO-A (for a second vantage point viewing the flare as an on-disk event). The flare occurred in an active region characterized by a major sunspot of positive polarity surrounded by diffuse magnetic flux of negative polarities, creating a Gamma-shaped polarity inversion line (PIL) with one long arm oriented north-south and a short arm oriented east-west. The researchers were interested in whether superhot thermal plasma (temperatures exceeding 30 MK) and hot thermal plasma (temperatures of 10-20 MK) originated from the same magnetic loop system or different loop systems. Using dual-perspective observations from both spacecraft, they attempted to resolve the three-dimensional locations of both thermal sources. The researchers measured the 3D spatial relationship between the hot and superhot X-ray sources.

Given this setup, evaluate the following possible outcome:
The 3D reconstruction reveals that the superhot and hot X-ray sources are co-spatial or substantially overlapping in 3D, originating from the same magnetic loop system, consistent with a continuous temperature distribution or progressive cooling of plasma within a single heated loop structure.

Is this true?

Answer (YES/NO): NO